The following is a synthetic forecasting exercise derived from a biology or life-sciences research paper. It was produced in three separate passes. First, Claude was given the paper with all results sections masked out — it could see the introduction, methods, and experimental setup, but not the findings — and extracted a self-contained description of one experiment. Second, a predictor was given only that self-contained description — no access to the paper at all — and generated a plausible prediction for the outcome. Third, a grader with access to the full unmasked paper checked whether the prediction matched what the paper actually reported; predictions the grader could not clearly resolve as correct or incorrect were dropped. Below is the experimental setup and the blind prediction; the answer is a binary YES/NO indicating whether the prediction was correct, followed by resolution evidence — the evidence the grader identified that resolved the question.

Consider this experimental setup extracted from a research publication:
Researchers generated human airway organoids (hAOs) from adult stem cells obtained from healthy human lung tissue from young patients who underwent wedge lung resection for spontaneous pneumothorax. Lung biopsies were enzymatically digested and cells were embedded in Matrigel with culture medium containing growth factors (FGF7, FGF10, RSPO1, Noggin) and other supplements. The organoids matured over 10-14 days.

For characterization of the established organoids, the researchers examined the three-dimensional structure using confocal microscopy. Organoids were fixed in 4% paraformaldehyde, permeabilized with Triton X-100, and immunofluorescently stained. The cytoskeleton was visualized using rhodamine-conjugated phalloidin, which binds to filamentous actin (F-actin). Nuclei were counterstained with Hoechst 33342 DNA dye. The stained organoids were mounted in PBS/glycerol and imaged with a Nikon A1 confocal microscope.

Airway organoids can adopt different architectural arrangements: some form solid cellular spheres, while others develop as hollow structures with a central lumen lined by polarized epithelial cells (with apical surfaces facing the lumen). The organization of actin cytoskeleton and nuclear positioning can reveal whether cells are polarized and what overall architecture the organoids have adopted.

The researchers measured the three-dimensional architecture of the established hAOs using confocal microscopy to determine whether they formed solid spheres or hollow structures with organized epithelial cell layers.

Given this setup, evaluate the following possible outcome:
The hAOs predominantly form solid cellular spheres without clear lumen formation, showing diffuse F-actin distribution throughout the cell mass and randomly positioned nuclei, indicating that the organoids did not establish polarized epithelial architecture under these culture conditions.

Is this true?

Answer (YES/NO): NO